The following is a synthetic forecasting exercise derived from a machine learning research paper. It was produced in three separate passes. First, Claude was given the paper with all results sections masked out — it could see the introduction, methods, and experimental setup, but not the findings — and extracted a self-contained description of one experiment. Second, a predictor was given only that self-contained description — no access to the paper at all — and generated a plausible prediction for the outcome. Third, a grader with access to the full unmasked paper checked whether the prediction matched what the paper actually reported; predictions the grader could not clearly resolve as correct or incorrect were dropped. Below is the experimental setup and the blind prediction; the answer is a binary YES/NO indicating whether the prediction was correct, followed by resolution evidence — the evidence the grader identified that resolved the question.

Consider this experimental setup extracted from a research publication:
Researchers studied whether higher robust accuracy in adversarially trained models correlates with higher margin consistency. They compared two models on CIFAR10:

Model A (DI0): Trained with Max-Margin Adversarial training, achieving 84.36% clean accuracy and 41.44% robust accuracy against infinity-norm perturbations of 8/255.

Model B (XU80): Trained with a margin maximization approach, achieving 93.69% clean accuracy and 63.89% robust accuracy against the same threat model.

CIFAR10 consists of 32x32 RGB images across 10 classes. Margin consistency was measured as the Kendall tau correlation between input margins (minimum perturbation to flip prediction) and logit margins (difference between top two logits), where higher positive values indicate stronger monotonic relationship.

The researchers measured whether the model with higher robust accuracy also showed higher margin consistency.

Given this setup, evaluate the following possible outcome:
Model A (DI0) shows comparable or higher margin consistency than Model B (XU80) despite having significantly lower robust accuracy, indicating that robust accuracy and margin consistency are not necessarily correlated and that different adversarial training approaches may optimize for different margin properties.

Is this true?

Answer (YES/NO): NO